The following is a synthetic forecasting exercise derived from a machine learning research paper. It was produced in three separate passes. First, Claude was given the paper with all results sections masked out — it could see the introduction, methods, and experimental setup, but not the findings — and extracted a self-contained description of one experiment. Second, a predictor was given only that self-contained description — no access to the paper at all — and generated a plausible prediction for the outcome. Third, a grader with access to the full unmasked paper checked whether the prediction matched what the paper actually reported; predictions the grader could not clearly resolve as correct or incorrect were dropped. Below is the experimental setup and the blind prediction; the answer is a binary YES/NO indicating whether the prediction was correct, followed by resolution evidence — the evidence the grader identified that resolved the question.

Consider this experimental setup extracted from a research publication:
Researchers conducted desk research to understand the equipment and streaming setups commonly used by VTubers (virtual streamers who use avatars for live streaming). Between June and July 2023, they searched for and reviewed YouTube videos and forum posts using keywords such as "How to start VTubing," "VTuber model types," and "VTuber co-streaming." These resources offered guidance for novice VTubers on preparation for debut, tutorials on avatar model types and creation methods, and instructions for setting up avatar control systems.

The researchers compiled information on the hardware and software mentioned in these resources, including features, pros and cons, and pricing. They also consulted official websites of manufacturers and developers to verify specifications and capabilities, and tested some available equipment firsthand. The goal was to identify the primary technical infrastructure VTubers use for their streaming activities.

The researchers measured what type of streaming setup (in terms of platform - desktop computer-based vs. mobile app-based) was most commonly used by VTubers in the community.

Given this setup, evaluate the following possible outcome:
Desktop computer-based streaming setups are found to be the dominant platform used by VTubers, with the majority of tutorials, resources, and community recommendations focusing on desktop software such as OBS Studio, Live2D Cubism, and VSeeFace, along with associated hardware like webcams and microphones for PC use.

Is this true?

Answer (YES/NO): YES